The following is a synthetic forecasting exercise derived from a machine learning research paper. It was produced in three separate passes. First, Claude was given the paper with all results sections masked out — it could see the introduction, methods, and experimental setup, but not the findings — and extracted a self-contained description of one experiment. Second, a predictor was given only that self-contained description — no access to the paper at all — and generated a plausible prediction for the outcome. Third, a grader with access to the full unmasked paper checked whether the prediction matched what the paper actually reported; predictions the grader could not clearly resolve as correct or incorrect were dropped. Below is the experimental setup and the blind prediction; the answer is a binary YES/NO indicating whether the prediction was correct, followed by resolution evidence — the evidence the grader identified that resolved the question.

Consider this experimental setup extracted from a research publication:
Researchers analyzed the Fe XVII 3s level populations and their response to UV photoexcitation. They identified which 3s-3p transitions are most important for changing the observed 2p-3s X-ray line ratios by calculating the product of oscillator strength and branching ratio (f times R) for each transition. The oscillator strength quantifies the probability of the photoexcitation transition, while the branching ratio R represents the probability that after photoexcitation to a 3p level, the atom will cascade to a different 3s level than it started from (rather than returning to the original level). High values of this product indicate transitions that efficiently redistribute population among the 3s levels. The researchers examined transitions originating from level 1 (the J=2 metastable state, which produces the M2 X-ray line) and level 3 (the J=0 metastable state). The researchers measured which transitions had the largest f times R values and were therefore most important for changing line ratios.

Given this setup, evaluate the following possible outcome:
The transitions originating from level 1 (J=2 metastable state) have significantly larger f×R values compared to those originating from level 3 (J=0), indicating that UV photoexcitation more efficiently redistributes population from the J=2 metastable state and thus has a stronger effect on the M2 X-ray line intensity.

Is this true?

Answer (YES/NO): NO